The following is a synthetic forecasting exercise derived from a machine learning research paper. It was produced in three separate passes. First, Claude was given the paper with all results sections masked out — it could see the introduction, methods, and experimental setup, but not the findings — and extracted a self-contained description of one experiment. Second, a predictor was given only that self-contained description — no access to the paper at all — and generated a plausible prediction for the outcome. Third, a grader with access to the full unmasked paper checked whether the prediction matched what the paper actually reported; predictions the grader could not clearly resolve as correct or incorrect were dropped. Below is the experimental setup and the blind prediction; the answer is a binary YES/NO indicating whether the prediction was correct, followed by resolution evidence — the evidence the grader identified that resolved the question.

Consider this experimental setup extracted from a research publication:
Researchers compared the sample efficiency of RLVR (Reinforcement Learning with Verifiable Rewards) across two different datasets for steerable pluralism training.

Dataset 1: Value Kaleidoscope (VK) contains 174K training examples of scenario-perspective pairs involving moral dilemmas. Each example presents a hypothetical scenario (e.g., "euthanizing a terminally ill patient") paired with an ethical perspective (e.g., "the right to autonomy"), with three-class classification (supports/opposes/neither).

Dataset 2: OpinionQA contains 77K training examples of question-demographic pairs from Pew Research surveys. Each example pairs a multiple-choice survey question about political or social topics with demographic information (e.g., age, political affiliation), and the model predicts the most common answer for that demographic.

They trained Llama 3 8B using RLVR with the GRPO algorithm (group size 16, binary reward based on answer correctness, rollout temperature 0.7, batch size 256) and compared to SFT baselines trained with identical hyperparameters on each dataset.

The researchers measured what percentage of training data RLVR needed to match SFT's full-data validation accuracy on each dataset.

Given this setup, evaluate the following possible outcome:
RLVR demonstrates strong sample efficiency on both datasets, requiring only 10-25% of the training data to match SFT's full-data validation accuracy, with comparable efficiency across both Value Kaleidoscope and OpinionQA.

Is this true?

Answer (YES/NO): NO